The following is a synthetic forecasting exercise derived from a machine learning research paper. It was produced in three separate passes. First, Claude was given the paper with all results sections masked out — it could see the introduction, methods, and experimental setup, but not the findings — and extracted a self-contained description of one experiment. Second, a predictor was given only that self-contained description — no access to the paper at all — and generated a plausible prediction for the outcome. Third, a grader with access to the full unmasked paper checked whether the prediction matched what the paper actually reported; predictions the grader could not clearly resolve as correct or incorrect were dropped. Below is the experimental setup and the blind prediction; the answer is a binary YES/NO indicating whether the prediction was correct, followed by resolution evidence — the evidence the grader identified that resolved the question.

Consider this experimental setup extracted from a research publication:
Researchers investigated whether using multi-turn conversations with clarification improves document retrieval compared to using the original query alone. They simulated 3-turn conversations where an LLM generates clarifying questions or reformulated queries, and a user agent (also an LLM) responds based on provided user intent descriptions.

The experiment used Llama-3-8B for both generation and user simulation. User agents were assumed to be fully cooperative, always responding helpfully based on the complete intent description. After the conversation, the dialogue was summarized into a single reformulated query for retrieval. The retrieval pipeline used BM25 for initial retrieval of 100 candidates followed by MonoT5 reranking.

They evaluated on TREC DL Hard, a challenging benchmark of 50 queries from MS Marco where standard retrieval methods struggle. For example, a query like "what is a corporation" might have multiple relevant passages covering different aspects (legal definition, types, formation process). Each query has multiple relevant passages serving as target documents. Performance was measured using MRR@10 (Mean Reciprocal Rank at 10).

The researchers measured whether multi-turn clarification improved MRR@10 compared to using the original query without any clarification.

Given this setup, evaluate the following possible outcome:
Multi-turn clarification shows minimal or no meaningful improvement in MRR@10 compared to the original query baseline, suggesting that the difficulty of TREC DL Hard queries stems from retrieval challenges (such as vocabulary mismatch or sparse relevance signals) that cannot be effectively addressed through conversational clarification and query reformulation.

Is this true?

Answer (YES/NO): NO